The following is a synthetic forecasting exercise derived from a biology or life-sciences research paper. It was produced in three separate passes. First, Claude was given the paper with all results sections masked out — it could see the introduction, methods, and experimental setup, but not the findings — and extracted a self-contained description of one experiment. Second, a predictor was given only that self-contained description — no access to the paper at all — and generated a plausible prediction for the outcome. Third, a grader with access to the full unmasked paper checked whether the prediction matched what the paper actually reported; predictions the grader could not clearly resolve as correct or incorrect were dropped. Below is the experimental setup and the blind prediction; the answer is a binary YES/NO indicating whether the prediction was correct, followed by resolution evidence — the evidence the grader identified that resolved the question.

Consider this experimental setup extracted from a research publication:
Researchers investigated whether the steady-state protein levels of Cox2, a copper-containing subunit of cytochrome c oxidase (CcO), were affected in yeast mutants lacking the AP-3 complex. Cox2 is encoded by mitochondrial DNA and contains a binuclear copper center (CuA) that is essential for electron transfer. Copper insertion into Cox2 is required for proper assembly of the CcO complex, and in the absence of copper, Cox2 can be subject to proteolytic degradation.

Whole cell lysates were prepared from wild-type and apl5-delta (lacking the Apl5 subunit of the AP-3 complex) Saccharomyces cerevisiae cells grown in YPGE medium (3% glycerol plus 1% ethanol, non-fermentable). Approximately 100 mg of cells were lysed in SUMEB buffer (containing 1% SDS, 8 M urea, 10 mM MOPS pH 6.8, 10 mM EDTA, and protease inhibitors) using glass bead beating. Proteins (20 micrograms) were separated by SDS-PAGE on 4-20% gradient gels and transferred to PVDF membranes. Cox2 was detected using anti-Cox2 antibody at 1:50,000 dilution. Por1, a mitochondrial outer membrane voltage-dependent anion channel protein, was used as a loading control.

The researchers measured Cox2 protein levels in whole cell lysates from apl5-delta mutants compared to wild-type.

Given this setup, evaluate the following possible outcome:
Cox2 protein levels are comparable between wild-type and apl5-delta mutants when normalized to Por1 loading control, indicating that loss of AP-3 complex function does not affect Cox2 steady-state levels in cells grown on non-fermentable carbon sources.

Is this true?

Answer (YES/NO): NO